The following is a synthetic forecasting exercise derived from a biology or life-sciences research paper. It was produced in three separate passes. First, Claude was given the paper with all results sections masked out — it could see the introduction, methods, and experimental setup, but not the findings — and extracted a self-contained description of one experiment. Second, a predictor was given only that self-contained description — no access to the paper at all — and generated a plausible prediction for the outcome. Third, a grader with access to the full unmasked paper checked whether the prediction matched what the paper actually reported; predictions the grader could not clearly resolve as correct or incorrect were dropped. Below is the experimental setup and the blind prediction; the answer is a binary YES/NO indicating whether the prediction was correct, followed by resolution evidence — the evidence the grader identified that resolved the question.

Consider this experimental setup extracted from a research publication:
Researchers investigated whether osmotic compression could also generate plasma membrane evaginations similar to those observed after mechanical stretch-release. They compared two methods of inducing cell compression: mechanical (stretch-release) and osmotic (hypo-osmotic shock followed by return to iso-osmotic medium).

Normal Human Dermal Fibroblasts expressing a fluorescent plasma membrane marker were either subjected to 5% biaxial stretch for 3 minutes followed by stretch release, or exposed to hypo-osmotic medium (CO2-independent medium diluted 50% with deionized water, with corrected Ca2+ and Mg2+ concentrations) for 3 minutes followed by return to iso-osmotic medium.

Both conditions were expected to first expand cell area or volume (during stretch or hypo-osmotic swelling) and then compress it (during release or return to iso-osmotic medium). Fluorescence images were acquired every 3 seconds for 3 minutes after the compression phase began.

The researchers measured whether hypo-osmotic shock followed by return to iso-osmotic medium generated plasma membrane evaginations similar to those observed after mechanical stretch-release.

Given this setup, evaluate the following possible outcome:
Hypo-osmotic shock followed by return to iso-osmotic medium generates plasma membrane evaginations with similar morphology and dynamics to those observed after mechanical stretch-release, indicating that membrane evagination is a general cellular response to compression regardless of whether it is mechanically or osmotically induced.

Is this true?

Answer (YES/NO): NO